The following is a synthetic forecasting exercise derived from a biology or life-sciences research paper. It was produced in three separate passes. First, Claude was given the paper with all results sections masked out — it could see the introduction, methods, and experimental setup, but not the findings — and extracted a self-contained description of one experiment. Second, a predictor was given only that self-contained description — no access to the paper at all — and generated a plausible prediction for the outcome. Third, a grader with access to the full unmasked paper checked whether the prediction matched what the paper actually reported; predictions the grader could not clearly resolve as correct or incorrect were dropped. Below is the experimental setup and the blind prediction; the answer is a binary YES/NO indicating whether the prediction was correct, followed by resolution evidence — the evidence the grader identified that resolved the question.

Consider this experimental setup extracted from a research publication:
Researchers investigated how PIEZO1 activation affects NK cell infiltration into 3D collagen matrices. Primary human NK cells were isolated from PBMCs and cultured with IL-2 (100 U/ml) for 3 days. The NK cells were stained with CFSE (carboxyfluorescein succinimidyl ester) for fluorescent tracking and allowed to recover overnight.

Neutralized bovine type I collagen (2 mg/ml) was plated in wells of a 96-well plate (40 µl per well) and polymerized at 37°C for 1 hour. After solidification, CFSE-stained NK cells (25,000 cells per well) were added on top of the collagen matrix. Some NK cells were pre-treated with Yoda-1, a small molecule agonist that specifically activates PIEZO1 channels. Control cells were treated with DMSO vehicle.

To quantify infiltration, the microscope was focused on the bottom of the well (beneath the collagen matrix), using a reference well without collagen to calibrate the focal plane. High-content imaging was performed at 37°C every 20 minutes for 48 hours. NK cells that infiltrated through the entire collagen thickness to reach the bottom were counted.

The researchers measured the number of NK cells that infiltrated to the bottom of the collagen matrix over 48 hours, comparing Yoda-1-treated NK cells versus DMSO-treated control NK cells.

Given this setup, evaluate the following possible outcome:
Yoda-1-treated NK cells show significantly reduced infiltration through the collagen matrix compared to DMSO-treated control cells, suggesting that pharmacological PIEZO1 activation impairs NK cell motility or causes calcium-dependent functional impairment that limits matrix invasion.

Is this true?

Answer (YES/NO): NO